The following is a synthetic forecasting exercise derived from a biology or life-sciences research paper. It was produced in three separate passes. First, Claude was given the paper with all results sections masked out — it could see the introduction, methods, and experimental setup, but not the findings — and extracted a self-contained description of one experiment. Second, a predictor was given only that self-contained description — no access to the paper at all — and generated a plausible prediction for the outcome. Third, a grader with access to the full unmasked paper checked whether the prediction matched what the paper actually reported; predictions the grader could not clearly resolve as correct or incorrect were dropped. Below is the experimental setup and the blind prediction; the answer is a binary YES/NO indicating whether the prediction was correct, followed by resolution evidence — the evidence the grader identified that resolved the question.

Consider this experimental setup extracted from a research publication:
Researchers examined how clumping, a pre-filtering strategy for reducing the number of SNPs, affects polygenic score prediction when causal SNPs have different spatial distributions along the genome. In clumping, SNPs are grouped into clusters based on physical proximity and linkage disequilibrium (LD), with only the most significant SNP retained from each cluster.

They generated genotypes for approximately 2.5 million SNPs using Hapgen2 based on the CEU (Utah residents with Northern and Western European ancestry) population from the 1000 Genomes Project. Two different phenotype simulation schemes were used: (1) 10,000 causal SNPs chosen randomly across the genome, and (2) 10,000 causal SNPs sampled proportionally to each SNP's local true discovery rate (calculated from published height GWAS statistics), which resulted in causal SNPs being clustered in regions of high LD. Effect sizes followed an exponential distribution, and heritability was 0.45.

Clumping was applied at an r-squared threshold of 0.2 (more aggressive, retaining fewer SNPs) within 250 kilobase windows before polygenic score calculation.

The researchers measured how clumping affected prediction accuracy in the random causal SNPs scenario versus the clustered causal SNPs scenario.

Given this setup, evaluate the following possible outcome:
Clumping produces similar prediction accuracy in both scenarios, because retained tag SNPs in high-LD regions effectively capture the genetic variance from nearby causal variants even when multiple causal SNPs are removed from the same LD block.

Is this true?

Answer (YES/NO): NO